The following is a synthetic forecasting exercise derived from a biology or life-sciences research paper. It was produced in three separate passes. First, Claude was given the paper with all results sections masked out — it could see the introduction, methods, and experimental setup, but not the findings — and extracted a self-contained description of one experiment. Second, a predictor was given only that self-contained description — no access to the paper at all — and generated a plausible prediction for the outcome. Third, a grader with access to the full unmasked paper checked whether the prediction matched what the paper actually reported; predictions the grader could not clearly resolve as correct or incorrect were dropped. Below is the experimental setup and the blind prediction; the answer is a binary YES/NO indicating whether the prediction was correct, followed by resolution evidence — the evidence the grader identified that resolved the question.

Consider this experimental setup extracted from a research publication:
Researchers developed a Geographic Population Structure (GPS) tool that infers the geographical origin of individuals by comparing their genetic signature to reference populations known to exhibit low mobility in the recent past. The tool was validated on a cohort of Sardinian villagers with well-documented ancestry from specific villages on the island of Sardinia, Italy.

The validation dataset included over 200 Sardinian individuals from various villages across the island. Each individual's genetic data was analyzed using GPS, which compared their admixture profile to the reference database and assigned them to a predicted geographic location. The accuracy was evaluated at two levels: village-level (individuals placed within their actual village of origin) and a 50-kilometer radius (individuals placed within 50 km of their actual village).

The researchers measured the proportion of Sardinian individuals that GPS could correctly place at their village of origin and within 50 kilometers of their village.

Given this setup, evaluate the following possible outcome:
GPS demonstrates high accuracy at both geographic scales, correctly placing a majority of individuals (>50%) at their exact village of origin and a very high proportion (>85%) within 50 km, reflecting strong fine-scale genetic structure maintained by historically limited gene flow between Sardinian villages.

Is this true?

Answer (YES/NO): NO